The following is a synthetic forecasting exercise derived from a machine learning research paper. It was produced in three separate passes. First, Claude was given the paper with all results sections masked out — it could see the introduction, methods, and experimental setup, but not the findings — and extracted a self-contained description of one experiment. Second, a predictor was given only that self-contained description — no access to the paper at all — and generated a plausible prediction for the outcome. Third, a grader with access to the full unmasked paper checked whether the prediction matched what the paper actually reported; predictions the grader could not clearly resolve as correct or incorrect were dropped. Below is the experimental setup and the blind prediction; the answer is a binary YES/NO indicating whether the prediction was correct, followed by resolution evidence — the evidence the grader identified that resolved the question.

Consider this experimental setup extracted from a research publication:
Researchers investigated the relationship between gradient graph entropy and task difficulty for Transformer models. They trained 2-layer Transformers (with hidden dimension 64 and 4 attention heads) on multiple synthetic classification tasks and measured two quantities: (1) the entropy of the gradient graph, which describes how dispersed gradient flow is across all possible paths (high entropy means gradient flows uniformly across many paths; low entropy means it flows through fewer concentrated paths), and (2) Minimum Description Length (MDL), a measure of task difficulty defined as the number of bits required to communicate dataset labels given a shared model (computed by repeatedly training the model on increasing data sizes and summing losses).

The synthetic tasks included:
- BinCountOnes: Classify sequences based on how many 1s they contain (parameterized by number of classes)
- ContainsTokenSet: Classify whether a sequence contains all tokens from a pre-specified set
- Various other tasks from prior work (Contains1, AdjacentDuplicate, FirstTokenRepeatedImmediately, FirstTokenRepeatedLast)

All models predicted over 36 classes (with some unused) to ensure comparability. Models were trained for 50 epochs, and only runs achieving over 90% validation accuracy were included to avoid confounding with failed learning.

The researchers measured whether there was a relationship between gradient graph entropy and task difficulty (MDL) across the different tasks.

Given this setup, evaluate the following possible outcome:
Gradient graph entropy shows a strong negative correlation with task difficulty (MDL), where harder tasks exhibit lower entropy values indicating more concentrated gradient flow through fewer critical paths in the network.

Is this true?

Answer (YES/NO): NO